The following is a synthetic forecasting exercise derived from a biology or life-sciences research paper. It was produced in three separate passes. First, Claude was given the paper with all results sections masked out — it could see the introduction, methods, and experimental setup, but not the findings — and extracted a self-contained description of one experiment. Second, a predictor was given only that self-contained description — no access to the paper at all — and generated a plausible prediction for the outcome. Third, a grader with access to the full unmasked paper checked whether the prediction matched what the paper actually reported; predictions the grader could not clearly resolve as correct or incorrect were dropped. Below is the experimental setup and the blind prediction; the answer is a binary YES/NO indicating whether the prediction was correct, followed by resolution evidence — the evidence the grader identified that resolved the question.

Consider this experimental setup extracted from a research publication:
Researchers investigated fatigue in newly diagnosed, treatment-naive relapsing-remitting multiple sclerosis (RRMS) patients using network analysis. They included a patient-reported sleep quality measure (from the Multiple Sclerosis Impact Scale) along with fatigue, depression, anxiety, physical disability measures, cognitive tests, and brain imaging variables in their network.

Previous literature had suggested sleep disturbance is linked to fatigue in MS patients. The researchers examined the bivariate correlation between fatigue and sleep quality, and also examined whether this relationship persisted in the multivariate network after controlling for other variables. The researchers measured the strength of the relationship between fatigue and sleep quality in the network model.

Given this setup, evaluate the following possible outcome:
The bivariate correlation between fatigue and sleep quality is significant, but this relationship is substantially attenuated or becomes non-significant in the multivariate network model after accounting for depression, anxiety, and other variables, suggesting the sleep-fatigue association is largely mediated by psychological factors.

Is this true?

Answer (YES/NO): NO